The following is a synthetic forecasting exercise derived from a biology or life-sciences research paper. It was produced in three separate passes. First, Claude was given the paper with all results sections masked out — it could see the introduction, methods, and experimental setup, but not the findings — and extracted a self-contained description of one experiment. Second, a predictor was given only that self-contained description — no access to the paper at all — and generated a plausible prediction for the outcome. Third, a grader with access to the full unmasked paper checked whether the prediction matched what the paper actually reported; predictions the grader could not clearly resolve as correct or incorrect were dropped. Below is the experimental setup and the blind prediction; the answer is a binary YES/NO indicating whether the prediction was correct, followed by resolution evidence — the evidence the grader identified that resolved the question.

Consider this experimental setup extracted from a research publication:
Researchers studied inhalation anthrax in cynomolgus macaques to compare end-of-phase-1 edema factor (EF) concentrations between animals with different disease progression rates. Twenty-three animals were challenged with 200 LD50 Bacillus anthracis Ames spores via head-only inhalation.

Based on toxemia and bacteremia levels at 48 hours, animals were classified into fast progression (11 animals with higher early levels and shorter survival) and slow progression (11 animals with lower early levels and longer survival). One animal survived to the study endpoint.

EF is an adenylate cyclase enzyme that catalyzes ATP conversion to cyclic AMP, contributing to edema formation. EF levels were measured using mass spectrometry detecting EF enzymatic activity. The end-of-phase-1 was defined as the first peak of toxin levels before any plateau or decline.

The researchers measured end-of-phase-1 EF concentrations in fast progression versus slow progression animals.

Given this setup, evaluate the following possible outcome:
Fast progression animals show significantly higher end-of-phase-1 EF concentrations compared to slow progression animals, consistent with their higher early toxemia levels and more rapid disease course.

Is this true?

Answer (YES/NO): YES